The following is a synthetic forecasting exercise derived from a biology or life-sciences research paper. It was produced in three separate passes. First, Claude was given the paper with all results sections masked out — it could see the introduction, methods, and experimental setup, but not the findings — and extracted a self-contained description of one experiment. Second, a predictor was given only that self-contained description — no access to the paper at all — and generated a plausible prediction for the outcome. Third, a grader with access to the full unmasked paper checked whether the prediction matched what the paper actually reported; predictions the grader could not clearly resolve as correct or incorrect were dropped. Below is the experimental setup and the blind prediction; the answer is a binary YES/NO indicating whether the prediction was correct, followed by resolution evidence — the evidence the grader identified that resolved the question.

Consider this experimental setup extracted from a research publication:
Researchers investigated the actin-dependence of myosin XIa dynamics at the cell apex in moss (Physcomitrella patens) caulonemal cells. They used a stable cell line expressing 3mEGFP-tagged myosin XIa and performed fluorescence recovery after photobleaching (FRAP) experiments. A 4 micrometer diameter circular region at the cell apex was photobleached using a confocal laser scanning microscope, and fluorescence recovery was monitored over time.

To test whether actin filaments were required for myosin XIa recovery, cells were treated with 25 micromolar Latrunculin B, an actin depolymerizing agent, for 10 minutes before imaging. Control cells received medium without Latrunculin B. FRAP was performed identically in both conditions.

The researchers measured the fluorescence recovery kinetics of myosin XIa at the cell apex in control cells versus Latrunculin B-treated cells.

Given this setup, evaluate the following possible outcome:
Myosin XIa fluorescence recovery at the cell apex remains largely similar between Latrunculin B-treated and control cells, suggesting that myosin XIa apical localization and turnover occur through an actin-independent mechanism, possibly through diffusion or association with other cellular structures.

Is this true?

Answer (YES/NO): NO